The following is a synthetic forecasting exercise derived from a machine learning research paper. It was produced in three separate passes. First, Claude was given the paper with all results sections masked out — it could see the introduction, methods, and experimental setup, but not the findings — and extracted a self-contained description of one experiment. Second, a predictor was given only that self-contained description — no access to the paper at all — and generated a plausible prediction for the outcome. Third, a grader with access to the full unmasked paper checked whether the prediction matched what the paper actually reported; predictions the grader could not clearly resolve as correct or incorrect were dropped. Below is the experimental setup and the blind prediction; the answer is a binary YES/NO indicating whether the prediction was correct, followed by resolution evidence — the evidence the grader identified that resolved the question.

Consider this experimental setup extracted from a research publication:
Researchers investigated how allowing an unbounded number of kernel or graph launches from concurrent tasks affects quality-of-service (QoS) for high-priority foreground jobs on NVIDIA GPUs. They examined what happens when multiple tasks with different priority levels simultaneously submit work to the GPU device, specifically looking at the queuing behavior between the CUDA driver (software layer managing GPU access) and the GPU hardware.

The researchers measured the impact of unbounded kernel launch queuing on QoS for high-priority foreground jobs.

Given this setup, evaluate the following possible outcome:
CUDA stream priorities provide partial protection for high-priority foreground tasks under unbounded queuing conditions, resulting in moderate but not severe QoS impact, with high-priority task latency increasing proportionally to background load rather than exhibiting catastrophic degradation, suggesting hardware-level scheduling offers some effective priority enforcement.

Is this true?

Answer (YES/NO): NO